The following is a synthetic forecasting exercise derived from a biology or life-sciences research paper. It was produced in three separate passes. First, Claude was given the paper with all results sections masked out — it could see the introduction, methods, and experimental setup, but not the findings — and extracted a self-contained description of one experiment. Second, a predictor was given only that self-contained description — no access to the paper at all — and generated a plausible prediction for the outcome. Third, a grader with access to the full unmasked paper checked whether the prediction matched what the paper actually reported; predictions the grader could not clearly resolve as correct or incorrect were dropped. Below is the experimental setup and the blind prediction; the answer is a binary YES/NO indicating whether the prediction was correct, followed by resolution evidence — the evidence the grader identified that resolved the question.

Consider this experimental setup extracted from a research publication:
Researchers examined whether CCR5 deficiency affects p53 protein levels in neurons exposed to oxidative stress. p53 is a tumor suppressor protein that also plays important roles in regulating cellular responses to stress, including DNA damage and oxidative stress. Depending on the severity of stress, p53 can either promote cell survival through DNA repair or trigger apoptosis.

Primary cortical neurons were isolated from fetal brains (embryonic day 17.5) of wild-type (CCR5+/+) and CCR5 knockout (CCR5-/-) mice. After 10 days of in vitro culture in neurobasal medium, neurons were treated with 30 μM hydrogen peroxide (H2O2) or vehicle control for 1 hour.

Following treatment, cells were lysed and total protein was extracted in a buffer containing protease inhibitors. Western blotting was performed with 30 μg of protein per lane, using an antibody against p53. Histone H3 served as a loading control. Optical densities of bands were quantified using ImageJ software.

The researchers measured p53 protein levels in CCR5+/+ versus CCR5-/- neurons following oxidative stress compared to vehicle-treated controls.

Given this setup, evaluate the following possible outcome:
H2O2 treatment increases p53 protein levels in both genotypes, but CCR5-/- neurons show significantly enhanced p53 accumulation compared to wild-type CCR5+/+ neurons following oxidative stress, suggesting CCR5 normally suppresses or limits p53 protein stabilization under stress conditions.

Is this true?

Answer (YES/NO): NO